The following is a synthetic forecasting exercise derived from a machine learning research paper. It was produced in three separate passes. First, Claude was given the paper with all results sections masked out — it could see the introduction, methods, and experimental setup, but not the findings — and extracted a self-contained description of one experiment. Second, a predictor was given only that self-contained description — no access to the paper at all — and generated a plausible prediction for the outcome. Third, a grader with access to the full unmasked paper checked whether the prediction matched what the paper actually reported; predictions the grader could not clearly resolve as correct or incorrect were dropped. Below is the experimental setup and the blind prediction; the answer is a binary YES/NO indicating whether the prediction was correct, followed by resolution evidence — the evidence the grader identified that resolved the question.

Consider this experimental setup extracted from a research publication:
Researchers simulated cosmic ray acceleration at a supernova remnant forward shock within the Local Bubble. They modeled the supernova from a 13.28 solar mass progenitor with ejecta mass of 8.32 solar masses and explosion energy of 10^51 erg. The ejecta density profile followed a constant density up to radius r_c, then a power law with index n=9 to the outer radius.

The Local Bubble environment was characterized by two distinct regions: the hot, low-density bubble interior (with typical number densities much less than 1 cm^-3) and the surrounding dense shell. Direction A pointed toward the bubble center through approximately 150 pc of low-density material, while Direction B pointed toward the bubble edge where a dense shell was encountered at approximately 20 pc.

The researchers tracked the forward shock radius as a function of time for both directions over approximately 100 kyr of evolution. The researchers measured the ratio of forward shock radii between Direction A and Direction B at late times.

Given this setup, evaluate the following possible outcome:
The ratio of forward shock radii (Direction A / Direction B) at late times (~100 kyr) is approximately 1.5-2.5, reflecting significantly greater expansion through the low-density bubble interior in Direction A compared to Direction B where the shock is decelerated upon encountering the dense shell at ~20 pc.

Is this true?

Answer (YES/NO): NO